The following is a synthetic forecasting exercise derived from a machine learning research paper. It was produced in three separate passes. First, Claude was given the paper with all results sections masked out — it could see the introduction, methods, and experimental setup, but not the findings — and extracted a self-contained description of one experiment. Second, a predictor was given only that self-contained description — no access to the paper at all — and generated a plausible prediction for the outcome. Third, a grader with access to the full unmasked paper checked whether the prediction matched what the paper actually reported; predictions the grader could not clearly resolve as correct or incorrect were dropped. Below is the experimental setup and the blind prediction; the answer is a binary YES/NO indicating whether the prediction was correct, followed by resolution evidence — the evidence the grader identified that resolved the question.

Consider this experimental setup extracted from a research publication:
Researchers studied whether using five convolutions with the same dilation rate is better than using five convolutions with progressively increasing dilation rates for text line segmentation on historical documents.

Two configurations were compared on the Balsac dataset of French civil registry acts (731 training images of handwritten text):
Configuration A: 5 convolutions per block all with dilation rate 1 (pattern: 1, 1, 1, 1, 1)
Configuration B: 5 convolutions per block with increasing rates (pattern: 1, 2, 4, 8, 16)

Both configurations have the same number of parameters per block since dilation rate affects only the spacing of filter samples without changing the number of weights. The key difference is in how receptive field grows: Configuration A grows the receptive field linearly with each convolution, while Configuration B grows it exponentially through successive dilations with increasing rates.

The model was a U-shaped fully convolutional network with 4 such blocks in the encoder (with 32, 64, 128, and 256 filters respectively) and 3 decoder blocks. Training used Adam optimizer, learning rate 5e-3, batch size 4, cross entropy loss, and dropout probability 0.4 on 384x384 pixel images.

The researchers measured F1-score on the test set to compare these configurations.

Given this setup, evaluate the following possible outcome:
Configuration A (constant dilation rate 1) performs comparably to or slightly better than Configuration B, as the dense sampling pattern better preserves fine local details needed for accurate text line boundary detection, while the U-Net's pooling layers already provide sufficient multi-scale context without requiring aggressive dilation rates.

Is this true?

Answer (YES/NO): NO